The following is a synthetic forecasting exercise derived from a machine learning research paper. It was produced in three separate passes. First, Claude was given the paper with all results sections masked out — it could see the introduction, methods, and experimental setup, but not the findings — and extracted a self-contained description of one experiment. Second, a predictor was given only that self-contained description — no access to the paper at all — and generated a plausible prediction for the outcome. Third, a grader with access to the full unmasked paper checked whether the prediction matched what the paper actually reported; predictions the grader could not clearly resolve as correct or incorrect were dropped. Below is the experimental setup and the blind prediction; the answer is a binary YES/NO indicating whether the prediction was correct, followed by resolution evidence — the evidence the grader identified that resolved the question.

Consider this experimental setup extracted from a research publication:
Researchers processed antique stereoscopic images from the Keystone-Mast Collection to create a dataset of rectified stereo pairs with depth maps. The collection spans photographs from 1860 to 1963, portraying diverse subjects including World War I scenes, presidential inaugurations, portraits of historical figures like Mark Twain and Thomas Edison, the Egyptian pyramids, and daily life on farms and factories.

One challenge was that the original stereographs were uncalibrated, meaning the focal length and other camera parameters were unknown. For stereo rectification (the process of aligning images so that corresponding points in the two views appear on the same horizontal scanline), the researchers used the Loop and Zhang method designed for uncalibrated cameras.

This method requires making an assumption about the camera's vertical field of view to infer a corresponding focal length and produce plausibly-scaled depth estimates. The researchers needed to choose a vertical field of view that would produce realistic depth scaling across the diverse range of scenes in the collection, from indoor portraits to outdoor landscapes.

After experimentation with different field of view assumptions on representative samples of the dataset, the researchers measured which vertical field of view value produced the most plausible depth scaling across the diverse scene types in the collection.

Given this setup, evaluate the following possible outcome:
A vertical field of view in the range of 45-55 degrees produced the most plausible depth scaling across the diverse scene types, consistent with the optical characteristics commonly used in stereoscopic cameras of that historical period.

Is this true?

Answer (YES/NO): YES